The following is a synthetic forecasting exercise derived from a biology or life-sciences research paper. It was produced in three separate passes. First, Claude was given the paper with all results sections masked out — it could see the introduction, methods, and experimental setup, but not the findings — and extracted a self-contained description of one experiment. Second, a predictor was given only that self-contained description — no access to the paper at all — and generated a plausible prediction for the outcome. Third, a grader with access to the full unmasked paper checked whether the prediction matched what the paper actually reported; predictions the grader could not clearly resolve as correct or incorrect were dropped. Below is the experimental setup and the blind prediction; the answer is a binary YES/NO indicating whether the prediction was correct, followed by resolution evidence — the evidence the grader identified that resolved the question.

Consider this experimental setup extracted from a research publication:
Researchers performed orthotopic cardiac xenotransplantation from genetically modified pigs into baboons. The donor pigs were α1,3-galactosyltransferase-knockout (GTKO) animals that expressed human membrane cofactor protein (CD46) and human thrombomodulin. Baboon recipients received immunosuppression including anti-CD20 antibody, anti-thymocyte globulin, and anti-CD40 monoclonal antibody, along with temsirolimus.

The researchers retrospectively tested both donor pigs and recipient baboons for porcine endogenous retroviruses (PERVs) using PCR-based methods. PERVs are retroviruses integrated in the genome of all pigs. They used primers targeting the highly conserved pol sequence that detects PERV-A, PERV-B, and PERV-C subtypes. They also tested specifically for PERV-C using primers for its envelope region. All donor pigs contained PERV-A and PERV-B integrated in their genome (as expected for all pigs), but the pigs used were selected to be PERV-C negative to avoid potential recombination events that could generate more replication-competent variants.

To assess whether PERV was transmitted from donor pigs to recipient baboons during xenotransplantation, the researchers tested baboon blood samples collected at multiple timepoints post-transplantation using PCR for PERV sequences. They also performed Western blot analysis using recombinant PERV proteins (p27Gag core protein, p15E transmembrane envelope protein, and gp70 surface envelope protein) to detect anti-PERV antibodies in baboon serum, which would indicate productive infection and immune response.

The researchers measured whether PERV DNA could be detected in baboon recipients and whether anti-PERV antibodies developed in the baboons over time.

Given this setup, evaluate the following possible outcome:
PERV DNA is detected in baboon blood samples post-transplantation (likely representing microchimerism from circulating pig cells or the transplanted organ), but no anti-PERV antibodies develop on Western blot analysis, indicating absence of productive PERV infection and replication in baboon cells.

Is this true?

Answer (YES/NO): YES